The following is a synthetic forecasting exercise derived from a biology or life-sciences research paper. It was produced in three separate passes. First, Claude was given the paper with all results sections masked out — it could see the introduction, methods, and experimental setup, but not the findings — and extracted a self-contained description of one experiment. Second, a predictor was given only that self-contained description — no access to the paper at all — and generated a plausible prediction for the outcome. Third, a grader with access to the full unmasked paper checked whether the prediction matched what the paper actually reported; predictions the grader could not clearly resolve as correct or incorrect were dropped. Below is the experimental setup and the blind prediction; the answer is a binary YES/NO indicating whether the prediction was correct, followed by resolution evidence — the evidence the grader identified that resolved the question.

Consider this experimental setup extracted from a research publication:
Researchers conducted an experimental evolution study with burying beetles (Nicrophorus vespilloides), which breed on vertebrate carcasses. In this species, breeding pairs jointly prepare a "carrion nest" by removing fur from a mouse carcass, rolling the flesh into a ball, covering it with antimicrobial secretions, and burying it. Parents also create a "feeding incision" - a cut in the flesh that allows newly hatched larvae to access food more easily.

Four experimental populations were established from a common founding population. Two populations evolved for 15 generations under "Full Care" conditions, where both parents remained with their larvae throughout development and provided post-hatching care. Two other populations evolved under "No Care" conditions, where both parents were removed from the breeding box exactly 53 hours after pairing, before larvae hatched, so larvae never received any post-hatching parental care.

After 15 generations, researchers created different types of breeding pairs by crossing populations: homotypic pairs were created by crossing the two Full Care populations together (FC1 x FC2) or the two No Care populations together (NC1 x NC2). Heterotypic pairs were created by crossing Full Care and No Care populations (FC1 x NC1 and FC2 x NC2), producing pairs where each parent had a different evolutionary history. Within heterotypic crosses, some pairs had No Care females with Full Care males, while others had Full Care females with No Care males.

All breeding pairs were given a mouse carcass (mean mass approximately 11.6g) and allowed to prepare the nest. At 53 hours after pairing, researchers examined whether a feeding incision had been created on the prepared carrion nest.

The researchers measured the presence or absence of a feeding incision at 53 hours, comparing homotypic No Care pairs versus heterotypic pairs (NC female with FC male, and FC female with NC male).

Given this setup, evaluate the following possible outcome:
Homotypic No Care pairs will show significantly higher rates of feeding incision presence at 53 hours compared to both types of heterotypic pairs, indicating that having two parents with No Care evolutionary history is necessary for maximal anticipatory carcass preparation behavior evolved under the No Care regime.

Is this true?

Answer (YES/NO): NO